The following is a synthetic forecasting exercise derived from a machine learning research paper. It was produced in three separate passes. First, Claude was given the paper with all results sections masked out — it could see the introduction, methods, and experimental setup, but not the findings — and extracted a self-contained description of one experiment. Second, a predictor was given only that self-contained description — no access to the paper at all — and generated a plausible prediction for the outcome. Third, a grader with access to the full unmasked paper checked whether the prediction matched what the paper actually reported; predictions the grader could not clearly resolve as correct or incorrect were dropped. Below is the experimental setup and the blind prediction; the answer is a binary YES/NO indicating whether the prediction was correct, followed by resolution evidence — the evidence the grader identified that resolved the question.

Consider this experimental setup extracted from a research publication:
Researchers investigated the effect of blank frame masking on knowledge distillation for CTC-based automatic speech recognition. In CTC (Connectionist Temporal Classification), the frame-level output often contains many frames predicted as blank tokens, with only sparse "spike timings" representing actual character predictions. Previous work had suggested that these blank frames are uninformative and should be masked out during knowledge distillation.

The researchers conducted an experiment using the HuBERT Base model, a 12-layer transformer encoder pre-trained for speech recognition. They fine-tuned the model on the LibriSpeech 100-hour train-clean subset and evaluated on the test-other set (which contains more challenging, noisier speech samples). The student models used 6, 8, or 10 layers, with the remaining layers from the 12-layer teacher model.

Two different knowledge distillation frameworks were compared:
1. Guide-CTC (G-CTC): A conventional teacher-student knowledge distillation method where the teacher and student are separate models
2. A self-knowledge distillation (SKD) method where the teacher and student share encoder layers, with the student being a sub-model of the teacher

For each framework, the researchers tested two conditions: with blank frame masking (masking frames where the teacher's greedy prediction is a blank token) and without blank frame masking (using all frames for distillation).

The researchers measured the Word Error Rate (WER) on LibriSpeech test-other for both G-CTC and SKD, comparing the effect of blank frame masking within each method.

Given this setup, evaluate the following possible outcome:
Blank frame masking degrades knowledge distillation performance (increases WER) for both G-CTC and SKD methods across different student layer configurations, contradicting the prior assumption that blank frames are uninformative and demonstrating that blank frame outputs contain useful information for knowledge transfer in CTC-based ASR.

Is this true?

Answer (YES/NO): NO